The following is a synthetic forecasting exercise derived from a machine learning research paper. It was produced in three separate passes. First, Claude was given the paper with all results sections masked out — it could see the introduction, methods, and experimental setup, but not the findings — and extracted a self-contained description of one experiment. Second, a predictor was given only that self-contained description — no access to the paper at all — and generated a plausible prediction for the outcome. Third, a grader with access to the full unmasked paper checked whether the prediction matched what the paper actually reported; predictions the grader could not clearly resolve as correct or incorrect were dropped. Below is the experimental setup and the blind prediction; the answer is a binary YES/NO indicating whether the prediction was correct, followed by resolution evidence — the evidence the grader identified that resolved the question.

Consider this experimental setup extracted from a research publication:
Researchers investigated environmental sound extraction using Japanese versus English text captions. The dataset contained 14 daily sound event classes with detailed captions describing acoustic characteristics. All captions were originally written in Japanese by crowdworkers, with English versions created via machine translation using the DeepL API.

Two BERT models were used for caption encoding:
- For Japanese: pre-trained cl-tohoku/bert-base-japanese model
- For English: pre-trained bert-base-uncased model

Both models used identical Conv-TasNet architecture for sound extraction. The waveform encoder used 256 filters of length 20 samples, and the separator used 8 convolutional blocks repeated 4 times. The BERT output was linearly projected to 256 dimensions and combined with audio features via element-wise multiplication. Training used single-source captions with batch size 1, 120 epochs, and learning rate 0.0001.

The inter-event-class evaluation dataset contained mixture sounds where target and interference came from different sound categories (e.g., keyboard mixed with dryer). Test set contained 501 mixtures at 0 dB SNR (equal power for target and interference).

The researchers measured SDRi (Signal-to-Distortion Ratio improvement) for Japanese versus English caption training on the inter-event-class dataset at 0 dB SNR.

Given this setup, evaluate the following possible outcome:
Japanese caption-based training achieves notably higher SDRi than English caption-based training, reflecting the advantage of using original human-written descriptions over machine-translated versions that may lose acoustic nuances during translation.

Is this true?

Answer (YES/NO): YES